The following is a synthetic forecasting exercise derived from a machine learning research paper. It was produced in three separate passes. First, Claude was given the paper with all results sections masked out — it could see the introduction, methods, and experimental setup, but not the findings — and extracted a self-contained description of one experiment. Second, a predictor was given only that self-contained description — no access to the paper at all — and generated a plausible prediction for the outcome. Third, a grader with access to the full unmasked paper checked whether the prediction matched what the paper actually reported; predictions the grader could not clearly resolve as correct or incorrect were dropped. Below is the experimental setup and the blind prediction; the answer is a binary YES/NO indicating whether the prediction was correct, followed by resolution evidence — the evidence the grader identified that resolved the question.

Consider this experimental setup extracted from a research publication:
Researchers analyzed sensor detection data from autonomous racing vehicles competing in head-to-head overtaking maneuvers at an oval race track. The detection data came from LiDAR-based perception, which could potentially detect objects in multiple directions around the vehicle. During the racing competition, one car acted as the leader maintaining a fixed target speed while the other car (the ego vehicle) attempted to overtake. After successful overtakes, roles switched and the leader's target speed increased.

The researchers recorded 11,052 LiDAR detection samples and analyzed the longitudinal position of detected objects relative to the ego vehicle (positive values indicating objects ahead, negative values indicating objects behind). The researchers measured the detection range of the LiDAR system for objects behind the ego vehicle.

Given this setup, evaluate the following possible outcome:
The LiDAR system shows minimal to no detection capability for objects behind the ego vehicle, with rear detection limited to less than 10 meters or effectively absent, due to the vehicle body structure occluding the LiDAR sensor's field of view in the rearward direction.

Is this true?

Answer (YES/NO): NO